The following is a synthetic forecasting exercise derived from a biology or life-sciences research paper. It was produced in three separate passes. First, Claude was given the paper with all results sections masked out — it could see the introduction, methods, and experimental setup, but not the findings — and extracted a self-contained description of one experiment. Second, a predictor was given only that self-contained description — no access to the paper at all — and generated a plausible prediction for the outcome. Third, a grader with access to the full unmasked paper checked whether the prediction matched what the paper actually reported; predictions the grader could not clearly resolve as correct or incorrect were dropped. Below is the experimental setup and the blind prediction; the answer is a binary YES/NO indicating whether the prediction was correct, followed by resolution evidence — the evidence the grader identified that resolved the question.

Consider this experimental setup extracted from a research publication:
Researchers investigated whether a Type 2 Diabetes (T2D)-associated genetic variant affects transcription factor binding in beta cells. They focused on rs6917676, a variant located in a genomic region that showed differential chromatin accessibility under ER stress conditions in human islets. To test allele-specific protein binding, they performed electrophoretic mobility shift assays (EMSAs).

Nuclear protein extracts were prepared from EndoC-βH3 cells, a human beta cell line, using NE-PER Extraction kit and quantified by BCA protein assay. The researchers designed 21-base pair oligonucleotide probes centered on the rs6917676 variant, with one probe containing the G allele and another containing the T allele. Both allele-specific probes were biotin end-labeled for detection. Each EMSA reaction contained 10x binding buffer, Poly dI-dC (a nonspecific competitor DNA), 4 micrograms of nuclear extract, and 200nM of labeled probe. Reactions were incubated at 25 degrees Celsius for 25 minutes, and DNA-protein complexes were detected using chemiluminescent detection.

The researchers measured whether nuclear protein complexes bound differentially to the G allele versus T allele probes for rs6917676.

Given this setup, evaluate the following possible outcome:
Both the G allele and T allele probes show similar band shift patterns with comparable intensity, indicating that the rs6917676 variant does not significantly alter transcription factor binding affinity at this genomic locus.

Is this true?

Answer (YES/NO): NO